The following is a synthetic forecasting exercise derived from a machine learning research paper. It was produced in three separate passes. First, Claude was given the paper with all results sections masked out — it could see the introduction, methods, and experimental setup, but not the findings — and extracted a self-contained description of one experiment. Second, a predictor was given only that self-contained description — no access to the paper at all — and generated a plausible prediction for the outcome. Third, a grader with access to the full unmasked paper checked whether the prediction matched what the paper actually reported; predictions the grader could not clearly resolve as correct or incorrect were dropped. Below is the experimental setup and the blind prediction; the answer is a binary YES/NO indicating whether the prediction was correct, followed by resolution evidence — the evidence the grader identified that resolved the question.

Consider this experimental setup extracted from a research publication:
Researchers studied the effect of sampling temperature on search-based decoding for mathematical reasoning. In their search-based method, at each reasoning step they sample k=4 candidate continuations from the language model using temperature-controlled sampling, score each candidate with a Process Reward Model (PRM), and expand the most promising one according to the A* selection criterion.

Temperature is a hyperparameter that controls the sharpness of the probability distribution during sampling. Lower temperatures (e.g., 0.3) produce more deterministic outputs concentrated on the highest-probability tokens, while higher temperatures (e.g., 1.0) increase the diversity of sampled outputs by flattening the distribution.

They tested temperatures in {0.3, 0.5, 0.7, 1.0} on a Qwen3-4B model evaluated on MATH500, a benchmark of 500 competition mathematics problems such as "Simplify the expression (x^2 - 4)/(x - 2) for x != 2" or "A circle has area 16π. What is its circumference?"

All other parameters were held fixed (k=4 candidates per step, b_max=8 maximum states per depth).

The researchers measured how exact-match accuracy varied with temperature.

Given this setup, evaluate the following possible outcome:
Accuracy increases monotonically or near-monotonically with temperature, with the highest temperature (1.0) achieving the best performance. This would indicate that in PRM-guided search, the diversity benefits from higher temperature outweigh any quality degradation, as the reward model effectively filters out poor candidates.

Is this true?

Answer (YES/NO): NO